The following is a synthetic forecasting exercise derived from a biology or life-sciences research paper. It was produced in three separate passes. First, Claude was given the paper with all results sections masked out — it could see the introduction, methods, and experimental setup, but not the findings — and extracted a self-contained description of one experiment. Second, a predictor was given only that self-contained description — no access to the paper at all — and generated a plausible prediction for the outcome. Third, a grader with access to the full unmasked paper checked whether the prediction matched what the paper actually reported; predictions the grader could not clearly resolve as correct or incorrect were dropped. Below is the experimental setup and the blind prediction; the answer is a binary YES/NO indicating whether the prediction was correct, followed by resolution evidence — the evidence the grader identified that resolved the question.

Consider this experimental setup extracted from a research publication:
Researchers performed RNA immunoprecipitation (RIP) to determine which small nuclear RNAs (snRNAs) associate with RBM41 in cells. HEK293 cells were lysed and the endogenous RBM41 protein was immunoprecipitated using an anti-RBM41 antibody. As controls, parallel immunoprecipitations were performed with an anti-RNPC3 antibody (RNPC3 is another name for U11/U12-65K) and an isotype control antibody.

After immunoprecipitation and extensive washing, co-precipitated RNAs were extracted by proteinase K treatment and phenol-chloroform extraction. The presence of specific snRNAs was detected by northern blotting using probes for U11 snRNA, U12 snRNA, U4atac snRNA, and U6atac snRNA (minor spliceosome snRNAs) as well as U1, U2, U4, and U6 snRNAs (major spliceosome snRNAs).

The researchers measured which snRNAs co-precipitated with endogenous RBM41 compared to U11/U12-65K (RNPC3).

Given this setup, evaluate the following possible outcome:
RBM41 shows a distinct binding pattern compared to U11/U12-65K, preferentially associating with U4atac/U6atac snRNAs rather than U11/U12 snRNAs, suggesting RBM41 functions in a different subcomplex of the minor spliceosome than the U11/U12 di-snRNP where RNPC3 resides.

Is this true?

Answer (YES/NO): NO